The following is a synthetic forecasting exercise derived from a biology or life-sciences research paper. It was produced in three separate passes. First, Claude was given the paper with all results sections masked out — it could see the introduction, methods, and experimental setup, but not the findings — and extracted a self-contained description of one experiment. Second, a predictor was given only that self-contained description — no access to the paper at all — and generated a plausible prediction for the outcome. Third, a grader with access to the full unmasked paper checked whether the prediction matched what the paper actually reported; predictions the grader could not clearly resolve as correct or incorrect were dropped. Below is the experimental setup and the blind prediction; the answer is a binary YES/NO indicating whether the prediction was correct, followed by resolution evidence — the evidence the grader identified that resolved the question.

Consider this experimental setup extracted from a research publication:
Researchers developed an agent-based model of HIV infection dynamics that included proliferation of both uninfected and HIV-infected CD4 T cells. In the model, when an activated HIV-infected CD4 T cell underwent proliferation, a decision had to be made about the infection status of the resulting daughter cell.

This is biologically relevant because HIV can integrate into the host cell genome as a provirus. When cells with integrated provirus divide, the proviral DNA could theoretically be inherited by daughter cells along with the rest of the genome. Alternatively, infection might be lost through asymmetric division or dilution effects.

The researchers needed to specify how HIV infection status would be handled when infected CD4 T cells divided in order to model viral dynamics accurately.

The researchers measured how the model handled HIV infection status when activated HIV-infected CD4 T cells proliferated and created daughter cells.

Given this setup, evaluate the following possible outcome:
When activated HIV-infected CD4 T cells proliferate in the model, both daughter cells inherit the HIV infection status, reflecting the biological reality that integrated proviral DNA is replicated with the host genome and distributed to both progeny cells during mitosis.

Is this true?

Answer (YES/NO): YES